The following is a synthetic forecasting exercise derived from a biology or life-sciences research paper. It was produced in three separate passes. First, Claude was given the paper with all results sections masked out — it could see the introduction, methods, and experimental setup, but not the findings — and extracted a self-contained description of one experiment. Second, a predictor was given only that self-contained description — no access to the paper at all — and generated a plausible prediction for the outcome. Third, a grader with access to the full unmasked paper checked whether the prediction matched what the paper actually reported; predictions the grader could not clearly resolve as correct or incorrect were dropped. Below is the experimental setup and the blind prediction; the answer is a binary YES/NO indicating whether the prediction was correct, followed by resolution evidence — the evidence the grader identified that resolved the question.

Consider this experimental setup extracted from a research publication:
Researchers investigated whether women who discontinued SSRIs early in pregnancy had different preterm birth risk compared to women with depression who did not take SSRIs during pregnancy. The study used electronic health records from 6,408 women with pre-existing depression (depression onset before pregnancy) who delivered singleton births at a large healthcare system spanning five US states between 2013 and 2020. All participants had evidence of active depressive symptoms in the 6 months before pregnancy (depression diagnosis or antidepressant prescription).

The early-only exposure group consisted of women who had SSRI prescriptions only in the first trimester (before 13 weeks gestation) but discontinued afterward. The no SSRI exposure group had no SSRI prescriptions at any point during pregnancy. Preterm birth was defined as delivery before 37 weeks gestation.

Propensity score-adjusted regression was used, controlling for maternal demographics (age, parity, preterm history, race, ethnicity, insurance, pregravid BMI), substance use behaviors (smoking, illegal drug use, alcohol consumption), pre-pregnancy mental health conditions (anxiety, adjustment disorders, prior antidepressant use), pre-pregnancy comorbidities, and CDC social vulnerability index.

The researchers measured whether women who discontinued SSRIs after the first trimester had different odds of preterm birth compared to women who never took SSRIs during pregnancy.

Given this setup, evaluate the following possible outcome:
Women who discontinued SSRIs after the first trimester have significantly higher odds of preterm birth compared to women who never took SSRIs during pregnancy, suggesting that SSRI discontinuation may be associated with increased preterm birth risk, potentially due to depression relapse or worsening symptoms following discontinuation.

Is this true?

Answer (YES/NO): NO